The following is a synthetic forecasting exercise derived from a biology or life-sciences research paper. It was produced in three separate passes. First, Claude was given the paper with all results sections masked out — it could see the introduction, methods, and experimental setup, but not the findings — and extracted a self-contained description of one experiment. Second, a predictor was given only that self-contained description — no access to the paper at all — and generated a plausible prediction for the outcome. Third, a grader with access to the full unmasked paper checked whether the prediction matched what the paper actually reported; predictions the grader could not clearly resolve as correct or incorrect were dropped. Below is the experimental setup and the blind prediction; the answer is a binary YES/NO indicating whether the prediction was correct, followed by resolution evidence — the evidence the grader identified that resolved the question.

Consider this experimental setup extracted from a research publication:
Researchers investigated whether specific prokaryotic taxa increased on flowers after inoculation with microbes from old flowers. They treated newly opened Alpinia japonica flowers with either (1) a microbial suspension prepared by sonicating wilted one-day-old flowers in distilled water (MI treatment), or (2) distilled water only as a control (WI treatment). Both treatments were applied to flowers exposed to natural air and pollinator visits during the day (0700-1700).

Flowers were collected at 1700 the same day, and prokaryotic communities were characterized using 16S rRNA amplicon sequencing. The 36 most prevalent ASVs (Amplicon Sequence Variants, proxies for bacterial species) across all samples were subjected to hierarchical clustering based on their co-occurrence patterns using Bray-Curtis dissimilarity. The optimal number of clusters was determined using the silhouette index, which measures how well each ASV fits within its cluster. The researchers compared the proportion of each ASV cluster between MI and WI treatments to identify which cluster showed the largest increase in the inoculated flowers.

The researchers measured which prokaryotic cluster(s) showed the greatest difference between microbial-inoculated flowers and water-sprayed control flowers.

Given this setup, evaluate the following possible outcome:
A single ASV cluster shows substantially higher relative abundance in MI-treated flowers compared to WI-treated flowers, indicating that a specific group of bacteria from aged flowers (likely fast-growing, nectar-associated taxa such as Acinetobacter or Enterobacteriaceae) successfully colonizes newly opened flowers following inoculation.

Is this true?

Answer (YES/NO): NO